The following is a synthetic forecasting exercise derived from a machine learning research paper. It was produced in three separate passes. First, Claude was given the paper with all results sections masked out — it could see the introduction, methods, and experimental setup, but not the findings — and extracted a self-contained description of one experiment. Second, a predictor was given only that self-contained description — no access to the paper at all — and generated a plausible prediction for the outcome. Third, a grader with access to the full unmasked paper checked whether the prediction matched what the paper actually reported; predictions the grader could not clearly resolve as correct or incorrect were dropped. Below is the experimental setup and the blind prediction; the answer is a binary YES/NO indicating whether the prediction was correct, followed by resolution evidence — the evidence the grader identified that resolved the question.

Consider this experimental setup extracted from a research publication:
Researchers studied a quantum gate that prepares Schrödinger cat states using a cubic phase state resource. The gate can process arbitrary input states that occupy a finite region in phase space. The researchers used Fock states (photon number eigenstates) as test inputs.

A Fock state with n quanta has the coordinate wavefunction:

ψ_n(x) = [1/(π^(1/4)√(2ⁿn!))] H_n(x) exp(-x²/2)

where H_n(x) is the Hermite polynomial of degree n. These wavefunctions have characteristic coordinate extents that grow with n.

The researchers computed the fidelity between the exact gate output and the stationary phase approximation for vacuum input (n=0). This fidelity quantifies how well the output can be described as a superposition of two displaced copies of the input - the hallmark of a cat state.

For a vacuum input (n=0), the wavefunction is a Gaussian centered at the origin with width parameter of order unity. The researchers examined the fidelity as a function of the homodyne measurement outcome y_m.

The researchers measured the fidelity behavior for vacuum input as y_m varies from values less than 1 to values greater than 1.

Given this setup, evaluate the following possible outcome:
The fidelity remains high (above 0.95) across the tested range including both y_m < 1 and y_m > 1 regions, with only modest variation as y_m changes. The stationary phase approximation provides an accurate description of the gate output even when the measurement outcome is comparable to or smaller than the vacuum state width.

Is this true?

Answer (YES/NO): NO